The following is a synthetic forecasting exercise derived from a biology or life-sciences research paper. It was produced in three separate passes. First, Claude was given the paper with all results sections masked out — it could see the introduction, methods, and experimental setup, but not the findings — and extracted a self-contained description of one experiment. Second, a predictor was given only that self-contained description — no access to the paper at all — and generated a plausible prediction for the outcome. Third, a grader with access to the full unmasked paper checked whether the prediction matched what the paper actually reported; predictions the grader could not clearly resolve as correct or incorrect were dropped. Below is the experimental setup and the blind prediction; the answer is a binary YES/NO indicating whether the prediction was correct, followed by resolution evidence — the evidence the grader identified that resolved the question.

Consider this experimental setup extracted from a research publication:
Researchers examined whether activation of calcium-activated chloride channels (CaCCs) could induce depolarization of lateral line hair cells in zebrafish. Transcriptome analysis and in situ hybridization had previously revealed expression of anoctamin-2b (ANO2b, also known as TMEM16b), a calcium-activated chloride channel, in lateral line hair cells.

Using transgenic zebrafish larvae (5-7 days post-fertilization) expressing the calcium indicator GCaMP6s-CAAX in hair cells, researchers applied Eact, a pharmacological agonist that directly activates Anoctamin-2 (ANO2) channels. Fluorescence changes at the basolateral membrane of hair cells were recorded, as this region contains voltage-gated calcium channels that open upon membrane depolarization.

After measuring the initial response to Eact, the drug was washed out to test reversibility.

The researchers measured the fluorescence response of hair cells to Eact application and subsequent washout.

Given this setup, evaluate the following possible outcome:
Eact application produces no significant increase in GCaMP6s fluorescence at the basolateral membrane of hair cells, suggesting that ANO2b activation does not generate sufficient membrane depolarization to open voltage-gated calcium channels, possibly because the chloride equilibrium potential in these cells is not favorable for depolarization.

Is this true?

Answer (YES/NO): NO